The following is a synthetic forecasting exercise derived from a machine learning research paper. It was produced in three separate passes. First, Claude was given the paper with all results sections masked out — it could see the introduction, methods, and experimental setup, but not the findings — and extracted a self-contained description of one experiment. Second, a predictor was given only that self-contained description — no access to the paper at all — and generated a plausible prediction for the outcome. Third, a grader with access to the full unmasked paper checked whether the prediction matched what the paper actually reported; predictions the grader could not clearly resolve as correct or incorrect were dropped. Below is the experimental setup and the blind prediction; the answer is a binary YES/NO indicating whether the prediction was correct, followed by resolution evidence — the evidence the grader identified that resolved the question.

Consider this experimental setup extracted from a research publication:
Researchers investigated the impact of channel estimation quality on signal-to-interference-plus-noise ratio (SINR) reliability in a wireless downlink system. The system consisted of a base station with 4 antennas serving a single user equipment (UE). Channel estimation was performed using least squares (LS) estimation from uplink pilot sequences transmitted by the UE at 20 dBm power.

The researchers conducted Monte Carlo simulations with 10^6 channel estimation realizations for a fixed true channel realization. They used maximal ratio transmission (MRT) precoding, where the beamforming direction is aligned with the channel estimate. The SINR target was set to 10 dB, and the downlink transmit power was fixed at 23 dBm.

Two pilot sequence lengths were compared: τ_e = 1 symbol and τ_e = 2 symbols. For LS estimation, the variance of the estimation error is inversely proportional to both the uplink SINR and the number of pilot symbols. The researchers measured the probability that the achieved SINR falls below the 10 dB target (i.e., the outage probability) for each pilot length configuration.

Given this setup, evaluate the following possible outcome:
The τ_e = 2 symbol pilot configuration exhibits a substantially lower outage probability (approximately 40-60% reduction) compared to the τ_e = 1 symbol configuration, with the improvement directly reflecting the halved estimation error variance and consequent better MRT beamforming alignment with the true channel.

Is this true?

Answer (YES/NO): NO